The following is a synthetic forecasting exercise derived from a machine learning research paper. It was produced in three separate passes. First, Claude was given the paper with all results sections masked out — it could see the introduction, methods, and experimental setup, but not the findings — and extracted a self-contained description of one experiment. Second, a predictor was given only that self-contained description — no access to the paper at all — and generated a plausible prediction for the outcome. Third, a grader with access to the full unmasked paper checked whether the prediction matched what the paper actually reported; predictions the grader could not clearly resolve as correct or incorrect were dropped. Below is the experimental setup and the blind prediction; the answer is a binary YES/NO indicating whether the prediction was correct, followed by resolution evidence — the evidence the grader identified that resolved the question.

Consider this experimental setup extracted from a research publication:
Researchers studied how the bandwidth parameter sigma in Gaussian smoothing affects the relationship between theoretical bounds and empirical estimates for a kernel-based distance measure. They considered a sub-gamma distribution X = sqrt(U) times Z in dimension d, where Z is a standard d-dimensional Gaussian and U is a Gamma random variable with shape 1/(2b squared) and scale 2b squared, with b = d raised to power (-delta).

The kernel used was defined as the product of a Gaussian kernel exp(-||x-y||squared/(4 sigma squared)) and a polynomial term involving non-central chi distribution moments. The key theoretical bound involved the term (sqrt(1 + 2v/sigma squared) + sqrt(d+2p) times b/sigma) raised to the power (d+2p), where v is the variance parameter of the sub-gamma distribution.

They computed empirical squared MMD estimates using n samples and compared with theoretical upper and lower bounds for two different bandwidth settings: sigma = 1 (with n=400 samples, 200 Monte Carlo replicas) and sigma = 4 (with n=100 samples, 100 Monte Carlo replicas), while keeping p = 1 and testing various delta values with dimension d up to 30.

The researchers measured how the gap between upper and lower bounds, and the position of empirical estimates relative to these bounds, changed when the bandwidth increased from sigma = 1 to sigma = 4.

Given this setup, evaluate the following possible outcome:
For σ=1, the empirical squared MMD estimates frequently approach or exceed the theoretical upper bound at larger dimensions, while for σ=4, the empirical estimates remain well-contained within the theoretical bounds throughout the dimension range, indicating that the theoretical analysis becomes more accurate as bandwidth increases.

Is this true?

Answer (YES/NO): NO